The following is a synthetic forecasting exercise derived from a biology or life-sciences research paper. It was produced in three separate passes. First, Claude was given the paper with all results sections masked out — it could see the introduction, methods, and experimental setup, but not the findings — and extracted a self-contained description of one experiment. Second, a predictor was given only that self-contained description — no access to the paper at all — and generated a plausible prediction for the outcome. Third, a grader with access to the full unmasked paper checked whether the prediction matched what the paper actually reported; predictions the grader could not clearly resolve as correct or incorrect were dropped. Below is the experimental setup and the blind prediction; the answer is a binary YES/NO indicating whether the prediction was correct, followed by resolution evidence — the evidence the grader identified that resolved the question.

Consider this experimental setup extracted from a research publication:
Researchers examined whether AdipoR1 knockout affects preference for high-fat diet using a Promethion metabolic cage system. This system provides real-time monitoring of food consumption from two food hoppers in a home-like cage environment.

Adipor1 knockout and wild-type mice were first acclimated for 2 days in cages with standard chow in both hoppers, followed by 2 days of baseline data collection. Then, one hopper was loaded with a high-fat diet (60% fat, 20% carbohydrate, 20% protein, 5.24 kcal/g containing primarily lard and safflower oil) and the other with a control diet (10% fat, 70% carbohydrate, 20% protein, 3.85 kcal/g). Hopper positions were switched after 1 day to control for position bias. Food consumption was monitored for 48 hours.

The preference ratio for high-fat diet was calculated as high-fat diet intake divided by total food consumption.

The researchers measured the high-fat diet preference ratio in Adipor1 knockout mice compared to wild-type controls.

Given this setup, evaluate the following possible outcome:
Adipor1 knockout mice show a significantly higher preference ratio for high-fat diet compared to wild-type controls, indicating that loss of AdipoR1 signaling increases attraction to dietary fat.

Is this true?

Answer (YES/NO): NO